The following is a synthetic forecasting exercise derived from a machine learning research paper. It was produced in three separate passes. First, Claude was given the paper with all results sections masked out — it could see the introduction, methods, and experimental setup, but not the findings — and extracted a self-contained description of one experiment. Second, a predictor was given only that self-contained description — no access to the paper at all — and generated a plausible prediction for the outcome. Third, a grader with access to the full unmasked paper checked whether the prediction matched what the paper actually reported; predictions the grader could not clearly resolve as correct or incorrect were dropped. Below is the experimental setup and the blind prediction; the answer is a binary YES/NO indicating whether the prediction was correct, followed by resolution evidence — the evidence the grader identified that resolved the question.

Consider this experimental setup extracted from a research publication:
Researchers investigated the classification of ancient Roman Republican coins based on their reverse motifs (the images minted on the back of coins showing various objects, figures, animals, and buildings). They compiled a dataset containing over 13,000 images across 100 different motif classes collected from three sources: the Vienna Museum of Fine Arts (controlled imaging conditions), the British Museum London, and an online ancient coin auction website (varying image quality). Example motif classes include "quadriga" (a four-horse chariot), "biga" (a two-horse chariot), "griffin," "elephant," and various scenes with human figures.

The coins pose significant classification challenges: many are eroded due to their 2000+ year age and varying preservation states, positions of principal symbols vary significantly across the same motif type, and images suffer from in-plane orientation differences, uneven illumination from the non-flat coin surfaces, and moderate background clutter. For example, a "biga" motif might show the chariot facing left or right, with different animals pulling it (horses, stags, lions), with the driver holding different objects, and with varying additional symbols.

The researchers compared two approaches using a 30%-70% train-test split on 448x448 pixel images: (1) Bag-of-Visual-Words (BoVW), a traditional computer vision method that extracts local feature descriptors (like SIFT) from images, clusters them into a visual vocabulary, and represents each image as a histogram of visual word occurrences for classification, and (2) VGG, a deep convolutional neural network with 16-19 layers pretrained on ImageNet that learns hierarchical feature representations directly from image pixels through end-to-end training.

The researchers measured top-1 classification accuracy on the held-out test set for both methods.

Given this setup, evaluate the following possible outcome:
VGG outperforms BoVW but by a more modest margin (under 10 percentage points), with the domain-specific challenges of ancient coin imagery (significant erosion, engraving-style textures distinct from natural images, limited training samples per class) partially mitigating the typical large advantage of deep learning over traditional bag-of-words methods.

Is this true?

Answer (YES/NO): NO